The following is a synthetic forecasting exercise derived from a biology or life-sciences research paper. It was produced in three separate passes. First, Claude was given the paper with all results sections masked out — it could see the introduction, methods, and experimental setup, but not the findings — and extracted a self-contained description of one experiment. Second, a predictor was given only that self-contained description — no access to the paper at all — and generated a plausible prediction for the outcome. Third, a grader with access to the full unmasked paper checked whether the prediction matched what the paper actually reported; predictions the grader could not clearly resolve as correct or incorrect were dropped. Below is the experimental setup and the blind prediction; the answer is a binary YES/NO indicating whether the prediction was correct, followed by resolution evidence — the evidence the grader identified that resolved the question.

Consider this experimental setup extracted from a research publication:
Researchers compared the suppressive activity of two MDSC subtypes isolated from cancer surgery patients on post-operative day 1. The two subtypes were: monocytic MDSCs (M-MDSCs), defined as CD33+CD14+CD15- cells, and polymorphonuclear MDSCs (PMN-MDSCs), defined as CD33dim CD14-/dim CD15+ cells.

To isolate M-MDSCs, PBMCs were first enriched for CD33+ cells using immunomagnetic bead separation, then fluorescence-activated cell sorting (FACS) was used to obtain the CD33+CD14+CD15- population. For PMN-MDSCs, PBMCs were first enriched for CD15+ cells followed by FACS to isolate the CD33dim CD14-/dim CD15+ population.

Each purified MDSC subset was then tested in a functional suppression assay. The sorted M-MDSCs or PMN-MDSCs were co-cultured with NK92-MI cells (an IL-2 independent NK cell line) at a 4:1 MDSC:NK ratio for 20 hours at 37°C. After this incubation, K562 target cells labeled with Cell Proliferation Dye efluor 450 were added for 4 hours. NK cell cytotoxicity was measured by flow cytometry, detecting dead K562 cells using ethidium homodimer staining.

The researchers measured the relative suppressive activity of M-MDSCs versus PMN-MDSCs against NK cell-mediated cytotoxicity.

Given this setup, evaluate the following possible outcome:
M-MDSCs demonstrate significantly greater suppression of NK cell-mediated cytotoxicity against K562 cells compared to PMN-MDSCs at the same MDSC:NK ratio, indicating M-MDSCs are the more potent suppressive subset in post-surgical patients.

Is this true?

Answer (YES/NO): YES